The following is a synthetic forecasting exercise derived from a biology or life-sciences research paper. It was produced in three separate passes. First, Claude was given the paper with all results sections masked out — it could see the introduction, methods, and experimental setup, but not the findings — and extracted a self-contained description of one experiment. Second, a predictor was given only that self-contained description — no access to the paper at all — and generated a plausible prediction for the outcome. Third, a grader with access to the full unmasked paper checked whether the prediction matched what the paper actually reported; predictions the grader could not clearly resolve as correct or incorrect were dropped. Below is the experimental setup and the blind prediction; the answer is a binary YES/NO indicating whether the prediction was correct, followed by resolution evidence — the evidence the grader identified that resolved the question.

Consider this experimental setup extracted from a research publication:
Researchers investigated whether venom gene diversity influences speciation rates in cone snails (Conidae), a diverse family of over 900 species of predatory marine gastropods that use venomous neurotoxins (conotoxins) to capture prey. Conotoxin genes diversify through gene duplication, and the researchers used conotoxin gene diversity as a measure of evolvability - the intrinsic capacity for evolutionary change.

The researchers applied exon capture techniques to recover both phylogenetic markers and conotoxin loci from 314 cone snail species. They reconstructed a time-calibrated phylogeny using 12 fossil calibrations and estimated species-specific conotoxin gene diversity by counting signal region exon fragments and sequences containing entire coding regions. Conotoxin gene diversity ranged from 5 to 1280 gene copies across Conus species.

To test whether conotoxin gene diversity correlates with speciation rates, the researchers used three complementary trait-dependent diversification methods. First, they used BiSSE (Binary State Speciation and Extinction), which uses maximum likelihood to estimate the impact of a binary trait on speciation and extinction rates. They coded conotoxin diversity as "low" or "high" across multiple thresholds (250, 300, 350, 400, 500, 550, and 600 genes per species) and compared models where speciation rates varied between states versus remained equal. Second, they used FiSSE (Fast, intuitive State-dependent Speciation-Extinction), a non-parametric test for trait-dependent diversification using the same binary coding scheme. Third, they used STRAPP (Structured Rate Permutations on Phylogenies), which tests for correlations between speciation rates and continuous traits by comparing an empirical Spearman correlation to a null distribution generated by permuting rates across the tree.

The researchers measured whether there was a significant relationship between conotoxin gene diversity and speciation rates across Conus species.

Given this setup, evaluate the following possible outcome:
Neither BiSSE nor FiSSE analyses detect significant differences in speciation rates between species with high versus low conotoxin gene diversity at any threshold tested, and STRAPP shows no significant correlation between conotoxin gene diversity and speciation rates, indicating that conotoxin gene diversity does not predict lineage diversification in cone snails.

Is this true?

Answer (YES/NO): YES